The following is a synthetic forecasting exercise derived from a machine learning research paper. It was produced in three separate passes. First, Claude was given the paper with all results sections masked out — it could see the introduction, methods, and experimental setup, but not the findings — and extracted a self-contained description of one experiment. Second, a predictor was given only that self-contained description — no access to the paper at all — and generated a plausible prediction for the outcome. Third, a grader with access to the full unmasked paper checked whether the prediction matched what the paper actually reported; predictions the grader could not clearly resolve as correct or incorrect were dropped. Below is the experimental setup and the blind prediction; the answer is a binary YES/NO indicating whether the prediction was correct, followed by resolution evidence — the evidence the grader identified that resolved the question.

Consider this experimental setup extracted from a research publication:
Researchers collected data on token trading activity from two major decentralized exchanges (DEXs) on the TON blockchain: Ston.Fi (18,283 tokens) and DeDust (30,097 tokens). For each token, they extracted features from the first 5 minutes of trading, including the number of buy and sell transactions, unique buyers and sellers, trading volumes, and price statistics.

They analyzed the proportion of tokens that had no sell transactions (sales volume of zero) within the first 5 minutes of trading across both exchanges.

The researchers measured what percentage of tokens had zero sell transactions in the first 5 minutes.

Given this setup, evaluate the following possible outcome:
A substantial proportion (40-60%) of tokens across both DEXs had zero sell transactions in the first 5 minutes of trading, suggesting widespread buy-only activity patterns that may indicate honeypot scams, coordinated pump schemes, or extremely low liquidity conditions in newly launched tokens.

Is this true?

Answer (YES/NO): NO